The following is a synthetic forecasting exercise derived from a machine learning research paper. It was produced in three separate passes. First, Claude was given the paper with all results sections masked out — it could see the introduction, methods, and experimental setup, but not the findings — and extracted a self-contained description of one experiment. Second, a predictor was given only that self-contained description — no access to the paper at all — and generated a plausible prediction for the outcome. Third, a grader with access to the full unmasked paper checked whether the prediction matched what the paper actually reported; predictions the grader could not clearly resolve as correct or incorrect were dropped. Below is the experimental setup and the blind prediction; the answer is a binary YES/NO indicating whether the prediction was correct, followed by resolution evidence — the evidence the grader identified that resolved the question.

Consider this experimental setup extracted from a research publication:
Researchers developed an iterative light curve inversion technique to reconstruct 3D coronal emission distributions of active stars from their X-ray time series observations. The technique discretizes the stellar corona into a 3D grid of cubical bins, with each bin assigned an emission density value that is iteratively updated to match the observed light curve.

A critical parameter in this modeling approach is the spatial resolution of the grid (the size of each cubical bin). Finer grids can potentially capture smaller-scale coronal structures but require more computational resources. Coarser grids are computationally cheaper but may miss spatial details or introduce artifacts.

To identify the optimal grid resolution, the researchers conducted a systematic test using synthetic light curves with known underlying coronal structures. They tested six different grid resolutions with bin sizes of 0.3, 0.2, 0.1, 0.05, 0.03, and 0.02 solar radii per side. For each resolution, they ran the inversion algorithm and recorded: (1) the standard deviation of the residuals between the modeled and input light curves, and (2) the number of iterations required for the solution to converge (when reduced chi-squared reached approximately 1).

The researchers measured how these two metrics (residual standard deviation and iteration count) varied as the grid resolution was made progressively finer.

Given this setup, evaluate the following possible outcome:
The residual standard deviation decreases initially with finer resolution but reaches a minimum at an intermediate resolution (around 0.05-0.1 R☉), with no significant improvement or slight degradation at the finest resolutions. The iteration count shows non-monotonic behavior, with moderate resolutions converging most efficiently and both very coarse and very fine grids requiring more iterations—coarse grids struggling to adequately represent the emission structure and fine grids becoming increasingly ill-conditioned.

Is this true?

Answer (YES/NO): NO